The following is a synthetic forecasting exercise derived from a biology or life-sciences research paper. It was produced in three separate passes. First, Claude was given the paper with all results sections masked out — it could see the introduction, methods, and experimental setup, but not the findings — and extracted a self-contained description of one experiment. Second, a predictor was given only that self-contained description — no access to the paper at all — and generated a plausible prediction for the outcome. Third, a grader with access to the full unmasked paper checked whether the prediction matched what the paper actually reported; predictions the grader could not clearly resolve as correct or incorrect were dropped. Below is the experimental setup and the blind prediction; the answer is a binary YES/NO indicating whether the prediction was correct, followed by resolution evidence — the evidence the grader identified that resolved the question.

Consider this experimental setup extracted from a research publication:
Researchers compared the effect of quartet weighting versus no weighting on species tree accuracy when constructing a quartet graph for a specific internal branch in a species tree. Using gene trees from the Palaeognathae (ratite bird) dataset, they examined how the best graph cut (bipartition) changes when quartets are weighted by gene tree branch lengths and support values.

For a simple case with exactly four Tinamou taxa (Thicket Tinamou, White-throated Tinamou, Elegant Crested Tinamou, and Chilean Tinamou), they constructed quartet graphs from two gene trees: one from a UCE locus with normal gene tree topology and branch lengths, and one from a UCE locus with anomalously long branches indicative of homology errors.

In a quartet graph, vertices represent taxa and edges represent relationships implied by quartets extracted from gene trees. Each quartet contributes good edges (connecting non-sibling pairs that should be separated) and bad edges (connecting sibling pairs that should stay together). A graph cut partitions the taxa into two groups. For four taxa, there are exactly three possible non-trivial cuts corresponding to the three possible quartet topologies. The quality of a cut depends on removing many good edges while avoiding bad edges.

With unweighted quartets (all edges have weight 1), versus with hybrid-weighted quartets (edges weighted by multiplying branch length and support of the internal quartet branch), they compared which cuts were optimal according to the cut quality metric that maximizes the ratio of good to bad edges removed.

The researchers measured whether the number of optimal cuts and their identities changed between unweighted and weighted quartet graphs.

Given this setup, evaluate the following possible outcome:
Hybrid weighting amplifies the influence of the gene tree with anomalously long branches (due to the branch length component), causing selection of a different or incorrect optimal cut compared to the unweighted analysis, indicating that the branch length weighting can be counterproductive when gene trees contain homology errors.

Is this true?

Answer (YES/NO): NO